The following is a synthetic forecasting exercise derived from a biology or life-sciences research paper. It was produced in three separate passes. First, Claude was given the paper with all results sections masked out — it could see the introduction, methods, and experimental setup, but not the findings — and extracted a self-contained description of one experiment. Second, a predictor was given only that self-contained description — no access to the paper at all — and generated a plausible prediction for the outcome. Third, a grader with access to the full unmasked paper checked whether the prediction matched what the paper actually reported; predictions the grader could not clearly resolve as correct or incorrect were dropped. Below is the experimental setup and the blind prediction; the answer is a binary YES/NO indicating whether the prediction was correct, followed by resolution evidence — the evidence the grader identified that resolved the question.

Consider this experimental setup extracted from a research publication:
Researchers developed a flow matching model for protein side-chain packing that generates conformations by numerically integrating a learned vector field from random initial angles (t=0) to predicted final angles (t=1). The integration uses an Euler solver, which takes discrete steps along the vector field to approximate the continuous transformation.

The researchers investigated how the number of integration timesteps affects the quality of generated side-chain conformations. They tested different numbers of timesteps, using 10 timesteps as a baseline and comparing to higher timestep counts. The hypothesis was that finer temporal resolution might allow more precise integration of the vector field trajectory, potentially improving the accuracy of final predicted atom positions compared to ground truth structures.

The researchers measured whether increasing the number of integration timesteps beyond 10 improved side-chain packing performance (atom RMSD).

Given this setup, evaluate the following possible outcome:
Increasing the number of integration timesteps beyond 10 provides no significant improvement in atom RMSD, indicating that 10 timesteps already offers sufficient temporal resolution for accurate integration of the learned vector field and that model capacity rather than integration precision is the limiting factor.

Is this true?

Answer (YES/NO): NO